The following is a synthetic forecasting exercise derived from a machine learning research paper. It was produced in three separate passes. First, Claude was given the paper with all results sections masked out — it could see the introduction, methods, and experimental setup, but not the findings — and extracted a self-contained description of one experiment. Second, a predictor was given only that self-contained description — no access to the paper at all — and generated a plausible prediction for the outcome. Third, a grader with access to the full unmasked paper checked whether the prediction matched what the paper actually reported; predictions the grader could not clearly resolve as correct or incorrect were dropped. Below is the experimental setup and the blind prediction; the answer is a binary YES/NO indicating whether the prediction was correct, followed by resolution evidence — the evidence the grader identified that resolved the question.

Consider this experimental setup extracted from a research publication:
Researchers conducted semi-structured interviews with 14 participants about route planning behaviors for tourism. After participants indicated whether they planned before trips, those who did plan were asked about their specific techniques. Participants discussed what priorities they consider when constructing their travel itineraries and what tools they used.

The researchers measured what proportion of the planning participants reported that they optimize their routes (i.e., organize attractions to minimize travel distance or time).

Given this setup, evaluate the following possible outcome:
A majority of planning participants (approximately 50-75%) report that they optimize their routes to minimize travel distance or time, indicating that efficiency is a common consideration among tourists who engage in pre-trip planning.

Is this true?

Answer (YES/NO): YES